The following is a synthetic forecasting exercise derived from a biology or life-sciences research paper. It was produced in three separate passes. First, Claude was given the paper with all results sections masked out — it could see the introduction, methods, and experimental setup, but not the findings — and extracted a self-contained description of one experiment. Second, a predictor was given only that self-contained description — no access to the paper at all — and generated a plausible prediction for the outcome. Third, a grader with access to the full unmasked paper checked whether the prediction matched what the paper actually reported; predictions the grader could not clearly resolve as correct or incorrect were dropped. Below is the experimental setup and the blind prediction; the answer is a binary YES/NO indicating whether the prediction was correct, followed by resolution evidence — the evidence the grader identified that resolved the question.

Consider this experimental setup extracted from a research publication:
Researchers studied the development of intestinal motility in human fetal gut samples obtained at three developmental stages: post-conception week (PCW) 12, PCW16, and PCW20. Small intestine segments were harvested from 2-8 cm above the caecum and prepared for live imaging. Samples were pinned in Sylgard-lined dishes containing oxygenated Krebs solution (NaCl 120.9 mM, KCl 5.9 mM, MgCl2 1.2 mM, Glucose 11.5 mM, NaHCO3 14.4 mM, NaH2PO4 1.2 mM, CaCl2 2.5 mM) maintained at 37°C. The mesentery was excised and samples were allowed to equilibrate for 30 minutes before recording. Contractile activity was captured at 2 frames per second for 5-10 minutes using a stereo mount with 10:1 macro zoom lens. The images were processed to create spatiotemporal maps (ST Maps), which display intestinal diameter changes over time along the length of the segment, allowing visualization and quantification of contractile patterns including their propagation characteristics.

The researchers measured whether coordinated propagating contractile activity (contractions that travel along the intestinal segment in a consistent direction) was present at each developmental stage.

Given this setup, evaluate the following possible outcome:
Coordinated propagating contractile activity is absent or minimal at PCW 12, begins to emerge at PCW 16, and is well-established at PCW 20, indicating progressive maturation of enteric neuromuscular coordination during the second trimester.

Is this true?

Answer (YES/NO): NO